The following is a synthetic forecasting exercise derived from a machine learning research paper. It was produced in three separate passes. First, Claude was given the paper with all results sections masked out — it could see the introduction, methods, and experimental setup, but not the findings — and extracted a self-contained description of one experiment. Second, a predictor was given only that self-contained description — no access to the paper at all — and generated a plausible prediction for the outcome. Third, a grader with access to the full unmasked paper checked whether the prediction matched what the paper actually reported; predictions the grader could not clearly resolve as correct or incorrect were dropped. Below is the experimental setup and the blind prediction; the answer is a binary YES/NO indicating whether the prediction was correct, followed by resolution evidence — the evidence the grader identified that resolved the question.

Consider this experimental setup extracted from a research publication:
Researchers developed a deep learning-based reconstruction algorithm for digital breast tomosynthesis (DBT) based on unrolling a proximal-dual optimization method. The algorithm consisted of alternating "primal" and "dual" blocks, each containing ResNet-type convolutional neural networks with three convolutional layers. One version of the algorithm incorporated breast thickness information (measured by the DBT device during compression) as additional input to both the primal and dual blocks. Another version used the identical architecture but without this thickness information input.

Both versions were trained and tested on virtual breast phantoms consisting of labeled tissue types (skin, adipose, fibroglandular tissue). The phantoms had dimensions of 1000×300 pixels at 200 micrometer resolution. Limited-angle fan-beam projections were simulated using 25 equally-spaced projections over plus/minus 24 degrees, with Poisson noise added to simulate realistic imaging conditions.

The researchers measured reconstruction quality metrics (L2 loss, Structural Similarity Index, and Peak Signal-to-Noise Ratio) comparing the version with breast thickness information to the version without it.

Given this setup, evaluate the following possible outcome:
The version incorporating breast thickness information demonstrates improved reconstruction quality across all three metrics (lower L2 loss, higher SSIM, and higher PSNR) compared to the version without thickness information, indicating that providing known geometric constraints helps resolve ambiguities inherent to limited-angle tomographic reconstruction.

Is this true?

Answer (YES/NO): YES